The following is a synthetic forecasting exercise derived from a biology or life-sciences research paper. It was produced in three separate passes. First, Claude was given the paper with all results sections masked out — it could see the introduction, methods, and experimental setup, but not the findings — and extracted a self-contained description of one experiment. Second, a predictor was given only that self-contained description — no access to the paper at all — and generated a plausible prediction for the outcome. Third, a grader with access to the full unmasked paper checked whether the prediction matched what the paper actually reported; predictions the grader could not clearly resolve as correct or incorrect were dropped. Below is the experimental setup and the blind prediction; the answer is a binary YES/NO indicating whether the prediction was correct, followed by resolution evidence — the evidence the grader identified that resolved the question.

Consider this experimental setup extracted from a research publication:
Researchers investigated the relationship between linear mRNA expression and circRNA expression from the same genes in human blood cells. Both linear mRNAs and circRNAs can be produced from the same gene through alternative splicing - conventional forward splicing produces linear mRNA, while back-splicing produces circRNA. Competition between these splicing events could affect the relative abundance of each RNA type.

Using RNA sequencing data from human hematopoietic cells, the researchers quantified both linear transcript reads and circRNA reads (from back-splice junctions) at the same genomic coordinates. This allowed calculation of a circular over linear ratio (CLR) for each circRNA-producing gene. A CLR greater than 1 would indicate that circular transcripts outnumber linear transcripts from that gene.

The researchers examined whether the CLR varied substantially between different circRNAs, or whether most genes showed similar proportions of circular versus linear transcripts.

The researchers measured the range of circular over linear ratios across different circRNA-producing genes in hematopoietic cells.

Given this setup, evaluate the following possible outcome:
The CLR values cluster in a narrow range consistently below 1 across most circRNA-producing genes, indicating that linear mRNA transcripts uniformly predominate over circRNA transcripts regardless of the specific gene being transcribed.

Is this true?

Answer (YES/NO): NO